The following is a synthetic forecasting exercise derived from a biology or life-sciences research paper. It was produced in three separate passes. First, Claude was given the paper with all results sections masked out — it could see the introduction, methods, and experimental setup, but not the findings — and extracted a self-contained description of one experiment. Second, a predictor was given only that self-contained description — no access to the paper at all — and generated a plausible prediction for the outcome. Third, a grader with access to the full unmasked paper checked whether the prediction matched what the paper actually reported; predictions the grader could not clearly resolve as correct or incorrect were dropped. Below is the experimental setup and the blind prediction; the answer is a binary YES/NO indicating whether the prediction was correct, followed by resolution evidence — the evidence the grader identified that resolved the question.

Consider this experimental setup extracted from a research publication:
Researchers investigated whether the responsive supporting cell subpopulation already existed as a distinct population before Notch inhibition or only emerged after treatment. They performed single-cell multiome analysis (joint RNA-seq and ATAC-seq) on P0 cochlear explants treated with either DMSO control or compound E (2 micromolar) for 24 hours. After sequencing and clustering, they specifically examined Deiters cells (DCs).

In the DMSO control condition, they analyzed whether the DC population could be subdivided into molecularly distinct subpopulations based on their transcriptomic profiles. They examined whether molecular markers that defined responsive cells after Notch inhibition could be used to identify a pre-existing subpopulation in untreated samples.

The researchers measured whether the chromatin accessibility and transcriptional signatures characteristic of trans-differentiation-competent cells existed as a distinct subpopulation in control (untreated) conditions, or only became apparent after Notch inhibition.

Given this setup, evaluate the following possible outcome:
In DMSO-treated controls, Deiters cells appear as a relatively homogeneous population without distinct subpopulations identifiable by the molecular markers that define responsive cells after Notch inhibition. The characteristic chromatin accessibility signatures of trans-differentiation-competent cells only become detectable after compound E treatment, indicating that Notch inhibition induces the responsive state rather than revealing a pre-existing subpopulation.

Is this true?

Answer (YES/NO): YES